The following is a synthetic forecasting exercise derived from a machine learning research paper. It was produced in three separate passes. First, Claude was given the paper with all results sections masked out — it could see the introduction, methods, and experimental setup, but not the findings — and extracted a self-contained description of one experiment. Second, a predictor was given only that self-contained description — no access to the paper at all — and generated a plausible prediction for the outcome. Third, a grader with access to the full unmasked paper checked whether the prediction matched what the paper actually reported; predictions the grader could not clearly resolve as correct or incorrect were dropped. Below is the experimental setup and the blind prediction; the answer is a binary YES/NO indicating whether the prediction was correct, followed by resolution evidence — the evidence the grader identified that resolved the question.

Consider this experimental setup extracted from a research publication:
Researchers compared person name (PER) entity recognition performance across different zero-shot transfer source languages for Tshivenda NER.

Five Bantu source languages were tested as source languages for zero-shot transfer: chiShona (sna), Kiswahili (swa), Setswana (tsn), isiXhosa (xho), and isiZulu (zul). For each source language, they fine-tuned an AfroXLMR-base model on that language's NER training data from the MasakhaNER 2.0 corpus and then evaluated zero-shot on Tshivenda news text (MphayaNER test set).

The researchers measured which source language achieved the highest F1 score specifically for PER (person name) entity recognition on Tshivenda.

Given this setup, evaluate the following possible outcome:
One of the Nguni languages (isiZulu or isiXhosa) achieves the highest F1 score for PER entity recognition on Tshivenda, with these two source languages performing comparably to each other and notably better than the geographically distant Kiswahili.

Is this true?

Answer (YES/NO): NO